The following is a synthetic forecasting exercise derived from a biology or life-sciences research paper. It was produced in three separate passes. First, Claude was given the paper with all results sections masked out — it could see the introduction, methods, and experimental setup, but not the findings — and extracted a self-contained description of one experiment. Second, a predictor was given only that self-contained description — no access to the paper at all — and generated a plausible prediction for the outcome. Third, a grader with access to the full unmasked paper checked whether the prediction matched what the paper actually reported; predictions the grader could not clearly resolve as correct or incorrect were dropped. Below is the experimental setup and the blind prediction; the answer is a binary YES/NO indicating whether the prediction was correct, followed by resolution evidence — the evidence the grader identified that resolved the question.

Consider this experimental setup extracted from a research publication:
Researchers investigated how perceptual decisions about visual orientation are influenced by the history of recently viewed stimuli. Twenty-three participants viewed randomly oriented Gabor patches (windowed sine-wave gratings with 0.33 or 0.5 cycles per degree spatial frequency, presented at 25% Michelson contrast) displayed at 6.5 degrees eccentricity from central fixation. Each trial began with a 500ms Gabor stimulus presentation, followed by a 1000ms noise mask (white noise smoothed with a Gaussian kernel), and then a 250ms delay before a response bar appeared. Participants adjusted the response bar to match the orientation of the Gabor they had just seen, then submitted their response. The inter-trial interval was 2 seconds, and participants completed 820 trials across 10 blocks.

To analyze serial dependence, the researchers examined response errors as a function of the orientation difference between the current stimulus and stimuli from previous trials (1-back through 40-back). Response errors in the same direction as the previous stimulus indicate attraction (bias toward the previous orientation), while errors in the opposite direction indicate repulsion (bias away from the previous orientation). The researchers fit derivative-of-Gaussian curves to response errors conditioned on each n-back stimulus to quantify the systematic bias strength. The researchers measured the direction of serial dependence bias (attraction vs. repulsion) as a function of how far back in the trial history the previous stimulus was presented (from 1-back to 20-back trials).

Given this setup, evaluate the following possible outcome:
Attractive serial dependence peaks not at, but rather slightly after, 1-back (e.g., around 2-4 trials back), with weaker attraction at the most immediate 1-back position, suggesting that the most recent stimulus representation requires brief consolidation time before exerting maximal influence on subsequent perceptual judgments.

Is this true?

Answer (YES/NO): NO